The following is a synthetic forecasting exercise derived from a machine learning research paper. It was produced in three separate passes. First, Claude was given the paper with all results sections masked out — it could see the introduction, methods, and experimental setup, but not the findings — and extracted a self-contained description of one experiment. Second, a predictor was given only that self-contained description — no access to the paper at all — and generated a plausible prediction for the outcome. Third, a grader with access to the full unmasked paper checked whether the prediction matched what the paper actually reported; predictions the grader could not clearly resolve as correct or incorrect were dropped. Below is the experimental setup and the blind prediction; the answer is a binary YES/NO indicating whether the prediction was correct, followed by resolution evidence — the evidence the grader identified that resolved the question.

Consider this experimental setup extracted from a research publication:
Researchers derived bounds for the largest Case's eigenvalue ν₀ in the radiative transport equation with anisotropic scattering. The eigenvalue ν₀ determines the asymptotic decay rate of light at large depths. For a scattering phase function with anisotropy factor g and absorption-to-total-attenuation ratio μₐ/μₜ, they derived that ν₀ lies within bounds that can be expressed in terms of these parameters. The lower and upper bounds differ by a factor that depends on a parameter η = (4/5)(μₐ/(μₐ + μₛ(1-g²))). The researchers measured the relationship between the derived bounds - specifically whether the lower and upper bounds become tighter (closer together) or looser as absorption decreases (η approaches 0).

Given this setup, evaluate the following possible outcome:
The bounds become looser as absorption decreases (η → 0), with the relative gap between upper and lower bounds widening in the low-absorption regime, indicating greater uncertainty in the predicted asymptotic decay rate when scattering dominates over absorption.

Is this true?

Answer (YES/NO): NO